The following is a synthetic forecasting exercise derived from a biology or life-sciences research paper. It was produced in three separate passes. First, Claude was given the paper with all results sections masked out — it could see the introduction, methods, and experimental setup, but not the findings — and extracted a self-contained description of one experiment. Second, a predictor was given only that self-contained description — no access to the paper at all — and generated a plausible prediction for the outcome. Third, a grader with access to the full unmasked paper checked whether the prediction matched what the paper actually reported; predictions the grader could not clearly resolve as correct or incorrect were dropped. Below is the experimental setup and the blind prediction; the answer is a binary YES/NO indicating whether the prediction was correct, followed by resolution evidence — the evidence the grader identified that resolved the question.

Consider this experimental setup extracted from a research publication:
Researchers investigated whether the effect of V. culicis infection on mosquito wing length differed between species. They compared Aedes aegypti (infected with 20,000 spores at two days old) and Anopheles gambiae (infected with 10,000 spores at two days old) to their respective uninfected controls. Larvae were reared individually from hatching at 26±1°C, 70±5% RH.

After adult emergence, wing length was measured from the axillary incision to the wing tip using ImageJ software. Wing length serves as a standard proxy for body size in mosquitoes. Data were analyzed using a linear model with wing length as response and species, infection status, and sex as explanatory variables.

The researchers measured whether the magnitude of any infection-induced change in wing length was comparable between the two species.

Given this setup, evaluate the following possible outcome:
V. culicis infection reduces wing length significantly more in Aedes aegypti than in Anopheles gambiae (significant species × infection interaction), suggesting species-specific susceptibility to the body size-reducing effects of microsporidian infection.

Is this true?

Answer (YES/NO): NO